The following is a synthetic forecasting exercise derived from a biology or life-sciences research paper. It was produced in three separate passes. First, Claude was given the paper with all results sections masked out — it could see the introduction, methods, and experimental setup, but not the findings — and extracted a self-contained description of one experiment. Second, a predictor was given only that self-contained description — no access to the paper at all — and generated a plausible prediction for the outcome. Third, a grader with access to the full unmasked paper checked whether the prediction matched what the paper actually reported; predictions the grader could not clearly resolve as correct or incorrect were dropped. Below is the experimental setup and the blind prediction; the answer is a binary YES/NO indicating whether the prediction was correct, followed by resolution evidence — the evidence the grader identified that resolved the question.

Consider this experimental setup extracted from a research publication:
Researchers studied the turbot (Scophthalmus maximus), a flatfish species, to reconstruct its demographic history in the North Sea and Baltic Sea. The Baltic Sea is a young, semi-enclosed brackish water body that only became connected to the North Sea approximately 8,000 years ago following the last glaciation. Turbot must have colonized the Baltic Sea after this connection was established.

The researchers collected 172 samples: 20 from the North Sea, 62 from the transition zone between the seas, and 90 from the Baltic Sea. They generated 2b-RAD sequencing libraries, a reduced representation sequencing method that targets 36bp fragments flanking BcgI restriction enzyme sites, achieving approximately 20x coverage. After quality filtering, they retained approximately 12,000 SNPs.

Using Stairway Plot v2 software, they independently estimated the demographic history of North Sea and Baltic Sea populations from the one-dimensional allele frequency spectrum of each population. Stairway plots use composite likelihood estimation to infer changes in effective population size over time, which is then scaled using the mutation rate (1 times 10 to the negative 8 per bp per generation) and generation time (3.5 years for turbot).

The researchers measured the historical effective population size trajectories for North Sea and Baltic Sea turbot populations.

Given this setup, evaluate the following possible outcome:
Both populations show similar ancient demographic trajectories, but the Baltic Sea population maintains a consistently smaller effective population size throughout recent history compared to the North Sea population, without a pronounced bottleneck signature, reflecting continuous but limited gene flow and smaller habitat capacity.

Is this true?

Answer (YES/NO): NO